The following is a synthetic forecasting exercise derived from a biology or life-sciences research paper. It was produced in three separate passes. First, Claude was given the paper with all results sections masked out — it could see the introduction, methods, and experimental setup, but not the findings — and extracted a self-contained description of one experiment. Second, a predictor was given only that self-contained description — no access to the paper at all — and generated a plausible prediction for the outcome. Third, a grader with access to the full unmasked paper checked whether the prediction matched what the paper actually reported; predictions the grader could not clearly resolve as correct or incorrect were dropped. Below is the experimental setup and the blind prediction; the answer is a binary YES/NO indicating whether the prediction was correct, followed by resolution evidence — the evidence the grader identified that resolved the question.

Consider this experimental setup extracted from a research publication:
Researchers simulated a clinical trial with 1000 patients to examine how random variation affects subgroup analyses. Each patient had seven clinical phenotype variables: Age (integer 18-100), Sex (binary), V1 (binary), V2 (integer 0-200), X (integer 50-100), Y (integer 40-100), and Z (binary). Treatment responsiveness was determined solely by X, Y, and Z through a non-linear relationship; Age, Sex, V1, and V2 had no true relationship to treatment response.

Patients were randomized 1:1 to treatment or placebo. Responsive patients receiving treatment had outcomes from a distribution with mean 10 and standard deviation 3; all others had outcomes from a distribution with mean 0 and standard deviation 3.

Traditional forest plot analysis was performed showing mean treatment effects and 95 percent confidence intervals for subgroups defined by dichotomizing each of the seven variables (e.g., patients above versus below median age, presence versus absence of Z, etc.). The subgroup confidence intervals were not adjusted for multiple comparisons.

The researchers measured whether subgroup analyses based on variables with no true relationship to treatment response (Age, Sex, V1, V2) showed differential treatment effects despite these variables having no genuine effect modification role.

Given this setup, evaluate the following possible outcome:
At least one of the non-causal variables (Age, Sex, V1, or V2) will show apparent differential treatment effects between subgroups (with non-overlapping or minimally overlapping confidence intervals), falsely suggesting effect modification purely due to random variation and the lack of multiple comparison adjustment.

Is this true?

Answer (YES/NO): NO